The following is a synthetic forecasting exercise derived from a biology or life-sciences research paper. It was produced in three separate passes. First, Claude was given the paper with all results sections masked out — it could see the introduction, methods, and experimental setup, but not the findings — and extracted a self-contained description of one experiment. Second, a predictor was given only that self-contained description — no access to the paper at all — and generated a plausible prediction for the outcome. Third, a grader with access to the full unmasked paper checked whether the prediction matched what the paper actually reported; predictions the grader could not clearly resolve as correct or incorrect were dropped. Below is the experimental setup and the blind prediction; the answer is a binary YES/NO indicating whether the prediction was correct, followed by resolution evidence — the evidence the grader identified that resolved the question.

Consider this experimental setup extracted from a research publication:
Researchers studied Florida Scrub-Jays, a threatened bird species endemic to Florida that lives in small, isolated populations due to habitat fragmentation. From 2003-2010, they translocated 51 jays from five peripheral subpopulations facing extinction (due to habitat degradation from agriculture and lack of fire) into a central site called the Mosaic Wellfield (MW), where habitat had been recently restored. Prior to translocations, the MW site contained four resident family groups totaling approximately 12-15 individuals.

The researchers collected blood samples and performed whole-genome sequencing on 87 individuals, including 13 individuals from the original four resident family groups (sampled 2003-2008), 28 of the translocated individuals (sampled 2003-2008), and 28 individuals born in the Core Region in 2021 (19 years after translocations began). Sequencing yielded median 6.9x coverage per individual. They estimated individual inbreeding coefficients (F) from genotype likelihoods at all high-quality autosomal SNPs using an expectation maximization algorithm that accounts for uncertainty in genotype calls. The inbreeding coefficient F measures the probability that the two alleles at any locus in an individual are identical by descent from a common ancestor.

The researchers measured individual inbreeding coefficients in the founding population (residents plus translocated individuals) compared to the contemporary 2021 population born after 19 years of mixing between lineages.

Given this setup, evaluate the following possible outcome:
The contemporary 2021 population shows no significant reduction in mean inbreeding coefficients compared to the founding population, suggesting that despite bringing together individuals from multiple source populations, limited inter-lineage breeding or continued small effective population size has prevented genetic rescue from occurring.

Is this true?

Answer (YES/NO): NO